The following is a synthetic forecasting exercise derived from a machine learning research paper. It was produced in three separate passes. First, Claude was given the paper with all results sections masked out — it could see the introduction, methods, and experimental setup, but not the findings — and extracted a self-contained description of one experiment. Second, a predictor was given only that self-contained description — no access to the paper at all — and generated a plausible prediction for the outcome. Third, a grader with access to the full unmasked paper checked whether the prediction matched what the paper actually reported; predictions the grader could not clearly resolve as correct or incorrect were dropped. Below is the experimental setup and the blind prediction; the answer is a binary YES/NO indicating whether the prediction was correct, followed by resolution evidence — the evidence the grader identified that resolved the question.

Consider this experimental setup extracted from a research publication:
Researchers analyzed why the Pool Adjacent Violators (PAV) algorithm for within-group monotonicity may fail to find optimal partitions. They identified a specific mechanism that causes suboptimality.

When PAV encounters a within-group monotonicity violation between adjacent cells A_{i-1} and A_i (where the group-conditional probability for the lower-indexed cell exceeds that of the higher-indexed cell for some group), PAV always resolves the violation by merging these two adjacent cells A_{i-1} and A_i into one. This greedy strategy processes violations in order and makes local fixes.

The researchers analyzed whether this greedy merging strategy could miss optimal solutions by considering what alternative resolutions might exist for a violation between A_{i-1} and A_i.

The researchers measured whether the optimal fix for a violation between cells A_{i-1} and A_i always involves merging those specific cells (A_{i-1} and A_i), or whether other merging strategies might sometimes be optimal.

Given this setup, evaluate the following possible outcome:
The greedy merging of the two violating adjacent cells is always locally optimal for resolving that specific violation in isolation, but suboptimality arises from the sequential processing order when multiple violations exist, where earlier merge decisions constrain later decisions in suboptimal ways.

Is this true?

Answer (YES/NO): NO